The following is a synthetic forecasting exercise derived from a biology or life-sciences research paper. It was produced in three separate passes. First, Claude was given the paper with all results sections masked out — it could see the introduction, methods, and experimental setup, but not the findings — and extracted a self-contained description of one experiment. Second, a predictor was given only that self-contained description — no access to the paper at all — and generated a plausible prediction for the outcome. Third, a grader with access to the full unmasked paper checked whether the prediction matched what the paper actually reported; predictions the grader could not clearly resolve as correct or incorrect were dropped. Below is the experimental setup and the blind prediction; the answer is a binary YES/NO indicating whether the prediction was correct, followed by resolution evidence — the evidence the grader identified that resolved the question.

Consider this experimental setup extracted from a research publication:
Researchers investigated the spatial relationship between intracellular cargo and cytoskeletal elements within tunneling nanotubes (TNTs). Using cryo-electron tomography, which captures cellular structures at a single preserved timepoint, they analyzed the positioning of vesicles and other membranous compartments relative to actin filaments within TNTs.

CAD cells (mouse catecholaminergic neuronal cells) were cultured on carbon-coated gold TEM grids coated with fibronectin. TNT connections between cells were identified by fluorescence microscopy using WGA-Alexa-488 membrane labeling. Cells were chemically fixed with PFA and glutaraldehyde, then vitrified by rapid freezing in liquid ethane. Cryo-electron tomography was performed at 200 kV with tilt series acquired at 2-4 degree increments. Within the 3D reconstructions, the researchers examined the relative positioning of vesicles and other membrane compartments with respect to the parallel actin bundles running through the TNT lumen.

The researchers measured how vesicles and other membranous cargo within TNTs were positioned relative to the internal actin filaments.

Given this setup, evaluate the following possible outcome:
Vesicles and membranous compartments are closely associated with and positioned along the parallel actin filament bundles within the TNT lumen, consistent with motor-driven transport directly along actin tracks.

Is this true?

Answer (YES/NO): NO